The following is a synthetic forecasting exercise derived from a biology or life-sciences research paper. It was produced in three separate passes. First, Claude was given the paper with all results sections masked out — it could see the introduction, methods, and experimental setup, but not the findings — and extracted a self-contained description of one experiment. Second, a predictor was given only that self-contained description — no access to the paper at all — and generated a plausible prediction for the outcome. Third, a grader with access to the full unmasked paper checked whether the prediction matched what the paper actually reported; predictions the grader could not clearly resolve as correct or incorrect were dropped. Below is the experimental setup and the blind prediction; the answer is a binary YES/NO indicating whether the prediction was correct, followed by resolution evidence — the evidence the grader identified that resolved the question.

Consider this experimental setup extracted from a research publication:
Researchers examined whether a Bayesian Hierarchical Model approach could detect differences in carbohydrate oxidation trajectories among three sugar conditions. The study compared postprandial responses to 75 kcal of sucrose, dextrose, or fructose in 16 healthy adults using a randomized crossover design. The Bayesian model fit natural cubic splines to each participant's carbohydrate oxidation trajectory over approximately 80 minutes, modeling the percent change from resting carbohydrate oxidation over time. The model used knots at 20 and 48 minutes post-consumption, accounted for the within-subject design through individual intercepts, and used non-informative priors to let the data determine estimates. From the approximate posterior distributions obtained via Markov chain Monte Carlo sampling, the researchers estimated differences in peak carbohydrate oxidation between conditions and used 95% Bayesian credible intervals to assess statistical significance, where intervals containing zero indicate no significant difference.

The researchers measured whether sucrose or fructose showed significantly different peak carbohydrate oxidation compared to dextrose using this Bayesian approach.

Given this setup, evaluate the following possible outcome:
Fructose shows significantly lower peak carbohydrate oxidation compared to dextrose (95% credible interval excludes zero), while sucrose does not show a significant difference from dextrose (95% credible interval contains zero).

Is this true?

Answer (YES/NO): NO